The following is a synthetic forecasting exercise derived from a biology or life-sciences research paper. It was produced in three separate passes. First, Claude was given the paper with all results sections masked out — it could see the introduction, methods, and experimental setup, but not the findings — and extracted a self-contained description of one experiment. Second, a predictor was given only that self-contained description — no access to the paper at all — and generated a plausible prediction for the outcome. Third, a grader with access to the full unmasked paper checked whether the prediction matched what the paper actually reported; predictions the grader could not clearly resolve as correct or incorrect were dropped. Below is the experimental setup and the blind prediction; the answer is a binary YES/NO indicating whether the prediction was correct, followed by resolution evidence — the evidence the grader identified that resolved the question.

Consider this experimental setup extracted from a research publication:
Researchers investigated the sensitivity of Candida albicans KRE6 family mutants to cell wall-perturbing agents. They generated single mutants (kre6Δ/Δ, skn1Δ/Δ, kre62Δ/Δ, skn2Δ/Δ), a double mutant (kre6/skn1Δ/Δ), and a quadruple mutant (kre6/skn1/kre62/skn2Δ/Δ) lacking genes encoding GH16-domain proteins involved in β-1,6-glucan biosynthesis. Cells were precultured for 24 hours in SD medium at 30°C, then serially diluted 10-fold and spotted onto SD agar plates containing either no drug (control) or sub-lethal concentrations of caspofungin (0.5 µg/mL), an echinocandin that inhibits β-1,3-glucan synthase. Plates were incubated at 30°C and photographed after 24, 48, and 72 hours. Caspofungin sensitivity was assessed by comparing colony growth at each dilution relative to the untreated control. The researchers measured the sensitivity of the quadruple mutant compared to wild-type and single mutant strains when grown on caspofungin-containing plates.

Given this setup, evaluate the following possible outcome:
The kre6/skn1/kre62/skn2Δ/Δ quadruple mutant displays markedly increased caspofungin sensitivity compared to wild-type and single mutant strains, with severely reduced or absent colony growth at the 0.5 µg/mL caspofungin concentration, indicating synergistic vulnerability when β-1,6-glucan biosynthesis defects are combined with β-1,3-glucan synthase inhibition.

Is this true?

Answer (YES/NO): NO